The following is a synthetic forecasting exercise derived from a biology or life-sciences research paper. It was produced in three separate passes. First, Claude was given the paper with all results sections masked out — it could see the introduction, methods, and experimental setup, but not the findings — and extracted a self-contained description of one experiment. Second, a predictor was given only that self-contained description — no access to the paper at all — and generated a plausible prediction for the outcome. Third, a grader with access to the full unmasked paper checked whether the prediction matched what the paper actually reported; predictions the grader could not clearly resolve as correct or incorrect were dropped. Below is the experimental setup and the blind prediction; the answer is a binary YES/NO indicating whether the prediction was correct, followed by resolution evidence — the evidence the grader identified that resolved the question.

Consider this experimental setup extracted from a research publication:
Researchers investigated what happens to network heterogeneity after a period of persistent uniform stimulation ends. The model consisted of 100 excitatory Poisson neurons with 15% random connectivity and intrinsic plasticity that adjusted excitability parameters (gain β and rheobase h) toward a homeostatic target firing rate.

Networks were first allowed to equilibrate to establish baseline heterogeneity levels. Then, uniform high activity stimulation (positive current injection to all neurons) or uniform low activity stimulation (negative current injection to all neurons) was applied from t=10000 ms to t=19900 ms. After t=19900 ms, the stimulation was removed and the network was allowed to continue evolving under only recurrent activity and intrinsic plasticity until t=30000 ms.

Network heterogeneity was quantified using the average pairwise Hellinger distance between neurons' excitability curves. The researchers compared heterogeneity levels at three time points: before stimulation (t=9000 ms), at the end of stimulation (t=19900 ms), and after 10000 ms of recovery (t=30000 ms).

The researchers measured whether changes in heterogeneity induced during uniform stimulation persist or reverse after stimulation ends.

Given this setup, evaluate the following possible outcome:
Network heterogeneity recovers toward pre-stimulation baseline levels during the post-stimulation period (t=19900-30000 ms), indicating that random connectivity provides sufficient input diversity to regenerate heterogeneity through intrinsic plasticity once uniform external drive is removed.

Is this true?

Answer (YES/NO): NO